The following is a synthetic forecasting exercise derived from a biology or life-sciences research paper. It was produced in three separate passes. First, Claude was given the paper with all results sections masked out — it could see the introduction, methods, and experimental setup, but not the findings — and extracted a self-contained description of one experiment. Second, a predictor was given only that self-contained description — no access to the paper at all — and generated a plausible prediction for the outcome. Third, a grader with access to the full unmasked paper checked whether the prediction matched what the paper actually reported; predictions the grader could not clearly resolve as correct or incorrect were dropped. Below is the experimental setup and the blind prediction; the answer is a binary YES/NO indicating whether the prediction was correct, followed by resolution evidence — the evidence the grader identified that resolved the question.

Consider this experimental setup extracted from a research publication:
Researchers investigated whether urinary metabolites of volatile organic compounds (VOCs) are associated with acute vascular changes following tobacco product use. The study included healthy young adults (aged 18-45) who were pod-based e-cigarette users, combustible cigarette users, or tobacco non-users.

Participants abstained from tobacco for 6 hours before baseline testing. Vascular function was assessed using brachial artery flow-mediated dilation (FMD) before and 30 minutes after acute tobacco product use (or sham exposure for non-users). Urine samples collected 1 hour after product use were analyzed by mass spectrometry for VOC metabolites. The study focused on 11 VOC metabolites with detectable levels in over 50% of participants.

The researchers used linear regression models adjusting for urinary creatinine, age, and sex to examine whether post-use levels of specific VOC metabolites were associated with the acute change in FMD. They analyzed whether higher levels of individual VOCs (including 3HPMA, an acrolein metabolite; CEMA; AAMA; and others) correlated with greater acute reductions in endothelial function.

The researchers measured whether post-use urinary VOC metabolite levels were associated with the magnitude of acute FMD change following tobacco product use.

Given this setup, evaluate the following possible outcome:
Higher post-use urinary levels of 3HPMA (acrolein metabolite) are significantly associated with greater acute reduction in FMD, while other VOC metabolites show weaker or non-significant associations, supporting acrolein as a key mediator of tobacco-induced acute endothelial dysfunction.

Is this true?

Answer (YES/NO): NO